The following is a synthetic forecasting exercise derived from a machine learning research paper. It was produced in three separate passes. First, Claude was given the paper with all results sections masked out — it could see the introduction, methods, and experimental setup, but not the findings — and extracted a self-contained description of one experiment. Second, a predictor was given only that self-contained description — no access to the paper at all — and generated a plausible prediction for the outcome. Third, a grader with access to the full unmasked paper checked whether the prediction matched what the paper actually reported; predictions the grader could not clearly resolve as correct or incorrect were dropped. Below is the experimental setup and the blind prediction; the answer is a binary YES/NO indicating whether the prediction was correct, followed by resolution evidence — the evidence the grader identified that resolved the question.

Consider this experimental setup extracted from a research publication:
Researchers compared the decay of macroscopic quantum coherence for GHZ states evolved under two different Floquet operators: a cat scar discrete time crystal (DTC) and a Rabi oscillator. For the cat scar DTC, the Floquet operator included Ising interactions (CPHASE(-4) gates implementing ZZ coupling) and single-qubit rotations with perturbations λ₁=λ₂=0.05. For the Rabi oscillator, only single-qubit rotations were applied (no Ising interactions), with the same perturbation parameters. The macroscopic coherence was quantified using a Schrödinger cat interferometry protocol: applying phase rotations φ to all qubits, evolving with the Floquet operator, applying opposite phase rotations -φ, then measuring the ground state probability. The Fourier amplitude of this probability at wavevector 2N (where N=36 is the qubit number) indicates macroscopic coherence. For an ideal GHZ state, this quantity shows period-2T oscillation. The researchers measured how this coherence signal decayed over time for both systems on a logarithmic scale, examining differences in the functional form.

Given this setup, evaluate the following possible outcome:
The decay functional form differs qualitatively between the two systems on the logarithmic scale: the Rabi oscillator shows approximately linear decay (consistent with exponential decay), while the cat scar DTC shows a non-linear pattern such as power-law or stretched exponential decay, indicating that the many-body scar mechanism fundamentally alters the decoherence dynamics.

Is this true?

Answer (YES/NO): NO